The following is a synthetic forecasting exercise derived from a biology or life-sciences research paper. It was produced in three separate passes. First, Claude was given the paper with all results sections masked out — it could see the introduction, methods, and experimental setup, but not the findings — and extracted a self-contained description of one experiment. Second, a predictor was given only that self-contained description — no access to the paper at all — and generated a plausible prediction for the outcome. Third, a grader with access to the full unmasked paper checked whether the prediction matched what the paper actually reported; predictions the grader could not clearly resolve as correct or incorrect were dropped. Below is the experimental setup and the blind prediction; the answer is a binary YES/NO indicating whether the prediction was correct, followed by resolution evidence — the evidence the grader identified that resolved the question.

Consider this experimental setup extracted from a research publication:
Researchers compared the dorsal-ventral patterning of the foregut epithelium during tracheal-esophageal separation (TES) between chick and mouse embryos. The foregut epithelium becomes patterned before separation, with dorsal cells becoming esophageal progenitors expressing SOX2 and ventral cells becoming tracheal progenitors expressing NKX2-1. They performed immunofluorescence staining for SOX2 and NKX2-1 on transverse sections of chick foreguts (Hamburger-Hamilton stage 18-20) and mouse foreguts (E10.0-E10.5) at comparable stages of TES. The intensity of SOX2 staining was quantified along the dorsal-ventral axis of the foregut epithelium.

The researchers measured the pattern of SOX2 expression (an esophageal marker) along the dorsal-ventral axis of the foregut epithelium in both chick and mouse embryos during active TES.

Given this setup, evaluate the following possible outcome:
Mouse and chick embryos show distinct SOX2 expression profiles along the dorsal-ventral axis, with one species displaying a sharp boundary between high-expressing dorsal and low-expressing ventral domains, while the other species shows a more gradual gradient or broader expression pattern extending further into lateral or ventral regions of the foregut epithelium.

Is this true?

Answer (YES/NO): YES